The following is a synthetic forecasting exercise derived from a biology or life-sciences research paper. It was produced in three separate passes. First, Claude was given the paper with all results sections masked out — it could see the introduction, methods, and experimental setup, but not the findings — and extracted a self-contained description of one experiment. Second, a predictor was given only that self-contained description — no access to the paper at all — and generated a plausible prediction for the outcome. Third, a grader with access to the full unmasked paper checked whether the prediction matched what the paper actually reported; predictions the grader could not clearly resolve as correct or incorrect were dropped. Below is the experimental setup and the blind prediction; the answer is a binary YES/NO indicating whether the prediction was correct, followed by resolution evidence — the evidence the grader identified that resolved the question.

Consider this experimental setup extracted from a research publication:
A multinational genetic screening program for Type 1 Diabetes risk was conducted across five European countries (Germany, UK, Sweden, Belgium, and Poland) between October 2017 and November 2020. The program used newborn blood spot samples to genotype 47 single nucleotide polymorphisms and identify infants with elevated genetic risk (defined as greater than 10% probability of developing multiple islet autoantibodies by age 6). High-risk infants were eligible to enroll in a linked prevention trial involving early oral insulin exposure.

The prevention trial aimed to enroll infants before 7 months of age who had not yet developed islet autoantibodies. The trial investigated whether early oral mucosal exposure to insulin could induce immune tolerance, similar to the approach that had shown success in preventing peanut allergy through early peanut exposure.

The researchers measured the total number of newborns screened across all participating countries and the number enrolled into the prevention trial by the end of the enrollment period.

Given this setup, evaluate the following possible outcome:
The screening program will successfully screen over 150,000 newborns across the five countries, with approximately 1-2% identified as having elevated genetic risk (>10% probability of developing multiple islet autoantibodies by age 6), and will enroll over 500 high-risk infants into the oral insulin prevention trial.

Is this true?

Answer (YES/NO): YES